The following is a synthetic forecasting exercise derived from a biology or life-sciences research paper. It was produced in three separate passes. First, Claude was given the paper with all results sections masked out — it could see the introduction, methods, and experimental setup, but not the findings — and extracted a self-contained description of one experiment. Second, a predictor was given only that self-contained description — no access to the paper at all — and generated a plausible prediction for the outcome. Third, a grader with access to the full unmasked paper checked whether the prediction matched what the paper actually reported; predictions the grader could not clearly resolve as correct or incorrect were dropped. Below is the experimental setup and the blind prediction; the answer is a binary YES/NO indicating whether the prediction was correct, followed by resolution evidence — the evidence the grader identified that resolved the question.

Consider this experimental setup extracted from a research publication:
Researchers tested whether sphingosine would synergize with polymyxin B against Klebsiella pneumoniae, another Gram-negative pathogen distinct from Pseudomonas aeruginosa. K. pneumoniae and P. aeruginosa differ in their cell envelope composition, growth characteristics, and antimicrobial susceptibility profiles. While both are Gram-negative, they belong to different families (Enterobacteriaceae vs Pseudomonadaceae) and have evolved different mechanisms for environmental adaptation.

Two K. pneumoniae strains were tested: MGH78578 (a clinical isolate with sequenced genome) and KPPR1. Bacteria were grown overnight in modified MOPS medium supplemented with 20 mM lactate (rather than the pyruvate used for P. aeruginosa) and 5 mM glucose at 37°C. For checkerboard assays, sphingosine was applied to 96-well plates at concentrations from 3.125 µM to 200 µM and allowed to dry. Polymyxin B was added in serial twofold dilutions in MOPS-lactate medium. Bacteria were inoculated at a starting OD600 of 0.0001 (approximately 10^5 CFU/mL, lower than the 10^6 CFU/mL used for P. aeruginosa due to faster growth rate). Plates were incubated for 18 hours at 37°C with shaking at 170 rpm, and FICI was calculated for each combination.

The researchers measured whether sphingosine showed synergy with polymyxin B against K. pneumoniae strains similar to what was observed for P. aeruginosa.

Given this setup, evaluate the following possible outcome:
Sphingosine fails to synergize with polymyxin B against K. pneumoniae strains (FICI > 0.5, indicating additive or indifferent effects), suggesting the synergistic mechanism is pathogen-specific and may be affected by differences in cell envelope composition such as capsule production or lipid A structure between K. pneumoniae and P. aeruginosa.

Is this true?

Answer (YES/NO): NO